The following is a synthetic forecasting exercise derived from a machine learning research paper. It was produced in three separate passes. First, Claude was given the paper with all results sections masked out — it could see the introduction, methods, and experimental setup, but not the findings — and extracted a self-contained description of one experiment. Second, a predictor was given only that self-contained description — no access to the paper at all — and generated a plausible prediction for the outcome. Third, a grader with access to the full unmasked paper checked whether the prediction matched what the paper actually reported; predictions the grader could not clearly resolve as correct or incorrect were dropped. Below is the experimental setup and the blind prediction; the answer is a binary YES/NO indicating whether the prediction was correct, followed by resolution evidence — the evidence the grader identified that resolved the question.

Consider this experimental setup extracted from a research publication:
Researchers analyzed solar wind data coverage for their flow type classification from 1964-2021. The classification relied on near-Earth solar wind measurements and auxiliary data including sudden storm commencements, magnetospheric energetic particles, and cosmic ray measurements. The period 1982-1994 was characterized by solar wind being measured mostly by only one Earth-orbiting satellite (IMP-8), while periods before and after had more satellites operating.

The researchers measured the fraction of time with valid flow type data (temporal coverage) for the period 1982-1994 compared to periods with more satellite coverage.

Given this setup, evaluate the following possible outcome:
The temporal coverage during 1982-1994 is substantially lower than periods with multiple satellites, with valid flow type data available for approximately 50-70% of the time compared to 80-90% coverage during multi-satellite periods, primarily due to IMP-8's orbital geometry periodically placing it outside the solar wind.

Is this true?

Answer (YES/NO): YES